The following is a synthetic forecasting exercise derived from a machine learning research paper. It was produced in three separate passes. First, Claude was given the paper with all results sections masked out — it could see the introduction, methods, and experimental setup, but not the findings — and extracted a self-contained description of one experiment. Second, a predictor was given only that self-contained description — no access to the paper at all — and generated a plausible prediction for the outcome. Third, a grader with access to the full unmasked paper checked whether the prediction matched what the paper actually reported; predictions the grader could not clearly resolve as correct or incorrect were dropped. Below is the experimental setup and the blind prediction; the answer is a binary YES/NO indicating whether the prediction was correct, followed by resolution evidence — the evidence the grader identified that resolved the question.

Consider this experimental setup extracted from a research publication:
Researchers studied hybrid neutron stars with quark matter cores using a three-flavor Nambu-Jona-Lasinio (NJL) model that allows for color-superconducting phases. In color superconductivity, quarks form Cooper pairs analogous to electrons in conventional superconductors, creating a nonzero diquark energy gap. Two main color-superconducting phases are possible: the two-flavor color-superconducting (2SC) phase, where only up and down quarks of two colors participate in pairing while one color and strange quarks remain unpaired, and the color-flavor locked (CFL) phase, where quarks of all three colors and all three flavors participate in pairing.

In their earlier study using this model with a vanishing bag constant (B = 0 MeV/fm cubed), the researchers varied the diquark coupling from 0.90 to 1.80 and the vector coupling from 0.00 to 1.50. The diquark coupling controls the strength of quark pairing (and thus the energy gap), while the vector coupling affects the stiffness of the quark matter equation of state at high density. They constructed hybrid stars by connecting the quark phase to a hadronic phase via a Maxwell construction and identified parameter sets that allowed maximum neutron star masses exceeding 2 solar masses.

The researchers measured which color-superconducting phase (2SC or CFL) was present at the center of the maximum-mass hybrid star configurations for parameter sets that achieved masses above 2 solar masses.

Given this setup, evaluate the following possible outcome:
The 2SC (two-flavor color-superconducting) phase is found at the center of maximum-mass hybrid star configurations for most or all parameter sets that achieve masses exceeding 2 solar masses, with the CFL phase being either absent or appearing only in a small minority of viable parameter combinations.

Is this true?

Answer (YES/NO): NO